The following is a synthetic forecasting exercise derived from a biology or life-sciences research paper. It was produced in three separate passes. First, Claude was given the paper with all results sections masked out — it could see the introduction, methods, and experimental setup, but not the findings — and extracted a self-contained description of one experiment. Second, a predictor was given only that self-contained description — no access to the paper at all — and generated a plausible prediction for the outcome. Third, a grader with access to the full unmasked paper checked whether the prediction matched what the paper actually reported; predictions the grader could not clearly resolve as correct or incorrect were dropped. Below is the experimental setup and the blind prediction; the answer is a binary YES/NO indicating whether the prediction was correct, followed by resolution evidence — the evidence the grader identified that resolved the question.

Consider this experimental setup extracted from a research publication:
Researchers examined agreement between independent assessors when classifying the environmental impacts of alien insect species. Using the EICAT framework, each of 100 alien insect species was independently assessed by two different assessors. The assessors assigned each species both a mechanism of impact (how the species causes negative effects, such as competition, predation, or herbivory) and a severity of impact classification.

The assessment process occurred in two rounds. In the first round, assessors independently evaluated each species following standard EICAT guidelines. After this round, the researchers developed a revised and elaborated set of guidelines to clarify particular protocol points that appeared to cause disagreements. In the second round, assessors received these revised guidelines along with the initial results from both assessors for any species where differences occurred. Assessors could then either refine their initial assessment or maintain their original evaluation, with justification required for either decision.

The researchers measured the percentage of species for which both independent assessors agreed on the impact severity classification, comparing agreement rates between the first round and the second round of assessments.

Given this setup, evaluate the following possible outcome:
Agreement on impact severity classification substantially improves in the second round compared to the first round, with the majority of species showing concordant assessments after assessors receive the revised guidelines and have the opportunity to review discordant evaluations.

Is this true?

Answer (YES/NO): YES